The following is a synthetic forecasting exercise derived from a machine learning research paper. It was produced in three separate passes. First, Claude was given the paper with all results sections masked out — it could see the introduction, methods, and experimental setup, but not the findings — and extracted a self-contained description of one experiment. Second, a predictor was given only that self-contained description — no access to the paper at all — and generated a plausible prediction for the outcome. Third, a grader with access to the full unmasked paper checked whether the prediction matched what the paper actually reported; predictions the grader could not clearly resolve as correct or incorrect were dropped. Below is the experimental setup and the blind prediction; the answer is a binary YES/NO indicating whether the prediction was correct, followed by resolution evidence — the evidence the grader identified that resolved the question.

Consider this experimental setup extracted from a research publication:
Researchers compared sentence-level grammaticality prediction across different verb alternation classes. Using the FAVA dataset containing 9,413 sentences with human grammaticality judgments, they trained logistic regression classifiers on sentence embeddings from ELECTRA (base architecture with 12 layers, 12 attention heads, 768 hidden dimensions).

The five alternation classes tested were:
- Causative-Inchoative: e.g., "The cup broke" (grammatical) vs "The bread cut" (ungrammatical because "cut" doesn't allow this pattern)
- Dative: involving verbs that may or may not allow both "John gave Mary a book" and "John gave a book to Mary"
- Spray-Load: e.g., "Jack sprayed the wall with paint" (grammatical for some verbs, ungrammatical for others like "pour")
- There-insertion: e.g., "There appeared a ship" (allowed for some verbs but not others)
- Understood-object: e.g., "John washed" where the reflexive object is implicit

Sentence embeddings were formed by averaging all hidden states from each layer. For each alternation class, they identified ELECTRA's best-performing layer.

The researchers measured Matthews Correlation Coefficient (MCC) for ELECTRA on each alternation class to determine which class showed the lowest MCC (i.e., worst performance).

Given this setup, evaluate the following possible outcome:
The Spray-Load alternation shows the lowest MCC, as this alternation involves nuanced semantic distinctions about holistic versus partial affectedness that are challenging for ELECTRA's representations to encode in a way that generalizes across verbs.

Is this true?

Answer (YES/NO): NO